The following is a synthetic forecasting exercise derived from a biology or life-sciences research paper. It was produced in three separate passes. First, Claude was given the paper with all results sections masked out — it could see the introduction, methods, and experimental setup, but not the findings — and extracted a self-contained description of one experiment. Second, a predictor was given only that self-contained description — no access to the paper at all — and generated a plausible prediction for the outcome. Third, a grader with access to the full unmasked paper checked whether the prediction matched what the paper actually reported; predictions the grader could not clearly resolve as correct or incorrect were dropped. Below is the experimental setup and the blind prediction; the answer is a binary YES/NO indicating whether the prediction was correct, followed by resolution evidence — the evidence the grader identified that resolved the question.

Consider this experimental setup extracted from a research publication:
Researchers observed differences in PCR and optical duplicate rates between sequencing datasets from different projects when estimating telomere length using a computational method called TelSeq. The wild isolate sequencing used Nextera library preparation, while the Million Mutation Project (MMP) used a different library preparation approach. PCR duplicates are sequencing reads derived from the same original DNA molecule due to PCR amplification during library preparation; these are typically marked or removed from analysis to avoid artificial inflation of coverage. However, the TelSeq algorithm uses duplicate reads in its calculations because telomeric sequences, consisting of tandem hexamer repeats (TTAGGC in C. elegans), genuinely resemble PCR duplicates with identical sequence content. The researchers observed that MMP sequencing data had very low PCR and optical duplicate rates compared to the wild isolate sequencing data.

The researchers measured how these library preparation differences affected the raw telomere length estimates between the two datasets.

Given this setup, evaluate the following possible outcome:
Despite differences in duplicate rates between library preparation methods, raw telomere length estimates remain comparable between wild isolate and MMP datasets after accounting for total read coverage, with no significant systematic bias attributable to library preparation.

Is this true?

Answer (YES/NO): NO